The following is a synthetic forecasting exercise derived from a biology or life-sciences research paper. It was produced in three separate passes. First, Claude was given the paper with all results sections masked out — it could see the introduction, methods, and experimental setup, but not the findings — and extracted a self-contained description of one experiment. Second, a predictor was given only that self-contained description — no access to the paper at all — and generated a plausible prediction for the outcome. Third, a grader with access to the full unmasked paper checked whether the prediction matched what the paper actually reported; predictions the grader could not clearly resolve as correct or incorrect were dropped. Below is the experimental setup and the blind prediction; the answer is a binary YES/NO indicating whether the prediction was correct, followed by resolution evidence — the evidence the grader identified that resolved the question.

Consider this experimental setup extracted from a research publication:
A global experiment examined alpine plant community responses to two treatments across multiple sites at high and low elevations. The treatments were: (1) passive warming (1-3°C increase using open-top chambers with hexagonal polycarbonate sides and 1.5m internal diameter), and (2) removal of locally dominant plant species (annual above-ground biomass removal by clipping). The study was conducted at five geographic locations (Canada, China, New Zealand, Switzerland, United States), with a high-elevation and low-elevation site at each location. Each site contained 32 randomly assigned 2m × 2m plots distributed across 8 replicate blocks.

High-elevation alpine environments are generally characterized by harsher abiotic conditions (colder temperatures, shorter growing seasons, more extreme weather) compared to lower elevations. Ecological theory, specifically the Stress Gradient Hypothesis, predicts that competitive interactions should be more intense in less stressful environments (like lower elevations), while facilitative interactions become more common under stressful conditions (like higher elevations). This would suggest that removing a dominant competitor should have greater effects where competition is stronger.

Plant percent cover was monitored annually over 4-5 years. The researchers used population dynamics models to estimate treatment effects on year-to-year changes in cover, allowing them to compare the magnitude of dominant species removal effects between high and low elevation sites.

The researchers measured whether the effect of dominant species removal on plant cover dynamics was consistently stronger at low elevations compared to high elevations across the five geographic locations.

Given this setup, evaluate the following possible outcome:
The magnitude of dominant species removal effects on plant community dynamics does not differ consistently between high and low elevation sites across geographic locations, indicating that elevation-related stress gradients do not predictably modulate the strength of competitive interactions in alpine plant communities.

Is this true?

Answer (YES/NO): YES